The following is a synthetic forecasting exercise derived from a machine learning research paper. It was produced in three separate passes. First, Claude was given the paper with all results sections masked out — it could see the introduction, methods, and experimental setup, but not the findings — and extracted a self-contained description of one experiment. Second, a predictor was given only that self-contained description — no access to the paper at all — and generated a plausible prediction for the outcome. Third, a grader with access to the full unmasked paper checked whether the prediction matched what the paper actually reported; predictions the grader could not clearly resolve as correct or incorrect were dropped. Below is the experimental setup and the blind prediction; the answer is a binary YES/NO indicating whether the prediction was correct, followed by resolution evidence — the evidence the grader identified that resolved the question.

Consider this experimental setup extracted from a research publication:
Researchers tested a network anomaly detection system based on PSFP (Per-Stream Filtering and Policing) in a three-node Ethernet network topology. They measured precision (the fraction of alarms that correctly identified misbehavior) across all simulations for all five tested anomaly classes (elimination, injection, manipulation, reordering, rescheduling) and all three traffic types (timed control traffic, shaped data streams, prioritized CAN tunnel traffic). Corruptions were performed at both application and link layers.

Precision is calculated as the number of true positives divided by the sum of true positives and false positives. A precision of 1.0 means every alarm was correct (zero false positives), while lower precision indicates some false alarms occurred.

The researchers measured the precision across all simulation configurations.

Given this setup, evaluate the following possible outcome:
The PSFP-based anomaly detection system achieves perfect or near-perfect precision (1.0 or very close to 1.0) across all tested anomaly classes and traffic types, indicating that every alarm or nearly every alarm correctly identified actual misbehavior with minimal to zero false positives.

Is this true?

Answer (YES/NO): YES